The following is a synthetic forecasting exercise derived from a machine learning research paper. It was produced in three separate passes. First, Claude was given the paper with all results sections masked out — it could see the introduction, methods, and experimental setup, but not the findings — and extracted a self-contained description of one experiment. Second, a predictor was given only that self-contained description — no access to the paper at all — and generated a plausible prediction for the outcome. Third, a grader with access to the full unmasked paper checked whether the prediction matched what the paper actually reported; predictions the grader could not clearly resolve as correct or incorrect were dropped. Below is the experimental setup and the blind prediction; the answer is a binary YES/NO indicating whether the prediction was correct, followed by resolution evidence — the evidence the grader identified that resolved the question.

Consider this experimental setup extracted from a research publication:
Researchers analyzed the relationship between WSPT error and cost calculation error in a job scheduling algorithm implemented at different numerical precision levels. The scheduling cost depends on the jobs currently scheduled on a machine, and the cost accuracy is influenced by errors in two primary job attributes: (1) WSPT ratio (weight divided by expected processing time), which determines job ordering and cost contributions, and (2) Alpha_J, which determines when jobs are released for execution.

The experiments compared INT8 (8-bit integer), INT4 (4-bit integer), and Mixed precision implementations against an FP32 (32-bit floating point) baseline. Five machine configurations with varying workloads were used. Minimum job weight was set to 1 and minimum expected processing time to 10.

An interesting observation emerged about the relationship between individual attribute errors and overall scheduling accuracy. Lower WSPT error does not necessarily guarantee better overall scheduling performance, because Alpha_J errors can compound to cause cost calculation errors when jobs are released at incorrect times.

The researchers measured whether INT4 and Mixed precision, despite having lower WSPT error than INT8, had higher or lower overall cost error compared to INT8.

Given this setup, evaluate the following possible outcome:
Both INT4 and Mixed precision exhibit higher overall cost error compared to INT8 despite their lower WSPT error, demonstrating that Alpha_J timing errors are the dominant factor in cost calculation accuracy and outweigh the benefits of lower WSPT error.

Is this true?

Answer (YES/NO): YES